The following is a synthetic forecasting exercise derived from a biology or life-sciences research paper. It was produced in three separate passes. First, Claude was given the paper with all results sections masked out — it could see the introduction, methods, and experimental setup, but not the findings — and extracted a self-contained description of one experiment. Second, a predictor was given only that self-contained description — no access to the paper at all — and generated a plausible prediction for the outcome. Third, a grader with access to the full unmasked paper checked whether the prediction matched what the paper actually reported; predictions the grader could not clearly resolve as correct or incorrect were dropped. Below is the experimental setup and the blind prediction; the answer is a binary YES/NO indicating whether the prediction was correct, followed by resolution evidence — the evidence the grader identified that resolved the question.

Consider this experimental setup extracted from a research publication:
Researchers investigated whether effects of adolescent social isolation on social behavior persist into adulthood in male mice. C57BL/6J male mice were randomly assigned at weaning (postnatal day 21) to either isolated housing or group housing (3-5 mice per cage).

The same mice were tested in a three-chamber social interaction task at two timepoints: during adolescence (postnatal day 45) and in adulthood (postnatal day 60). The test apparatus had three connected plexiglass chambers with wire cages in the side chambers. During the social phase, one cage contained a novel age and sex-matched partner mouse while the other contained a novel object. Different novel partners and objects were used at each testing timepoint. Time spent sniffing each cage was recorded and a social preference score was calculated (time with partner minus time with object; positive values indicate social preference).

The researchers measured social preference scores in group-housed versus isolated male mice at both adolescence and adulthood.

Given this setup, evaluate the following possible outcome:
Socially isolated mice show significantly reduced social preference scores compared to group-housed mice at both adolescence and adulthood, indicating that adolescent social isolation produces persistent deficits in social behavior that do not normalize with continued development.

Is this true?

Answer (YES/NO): NO